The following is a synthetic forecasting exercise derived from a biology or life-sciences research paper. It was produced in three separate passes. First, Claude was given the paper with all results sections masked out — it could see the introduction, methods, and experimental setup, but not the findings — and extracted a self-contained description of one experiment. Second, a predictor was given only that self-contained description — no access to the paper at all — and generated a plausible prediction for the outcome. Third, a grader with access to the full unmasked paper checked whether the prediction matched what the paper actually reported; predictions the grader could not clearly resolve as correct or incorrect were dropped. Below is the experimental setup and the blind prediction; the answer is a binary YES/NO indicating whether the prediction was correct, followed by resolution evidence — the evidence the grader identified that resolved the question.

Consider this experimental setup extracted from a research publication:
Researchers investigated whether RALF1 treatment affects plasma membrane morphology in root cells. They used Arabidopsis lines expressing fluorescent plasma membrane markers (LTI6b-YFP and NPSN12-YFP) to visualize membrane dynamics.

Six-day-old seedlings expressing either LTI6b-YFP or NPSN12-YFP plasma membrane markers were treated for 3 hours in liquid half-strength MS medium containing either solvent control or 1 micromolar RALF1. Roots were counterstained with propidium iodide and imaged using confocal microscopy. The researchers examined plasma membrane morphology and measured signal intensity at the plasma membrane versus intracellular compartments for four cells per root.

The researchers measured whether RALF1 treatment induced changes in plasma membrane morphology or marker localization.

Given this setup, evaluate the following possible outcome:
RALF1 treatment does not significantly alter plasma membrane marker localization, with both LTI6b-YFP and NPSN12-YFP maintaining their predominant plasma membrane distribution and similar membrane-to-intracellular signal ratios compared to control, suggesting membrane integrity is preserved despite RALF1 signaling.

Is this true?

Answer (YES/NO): NO